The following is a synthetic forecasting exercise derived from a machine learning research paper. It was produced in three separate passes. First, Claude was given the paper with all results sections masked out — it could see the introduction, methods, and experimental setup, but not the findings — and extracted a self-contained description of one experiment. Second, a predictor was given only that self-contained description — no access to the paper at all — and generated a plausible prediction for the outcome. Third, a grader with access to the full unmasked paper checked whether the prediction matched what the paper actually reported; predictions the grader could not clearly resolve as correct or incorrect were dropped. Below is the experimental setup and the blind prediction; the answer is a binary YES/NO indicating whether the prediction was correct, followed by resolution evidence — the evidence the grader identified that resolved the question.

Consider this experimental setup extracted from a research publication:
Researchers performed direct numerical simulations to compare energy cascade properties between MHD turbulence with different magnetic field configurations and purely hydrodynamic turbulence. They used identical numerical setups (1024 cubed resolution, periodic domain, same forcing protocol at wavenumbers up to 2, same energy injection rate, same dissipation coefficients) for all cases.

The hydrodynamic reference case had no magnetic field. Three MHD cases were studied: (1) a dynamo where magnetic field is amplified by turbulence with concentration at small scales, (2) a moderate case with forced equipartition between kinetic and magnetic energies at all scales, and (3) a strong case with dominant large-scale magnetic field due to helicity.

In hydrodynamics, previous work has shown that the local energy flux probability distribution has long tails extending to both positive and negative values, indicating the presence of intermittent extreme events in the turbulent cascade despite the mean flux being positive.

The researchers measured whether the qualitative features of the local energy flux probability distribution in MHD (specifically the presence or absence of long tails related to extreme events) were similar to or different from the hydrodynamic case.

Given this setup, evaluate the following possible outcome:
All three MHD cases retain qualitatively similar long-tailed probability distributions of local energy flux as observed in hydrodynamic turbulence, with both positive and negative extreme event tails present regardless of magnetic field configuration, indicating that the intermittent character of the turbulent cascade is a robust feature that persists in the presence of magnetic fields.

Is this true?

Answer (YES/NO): YES